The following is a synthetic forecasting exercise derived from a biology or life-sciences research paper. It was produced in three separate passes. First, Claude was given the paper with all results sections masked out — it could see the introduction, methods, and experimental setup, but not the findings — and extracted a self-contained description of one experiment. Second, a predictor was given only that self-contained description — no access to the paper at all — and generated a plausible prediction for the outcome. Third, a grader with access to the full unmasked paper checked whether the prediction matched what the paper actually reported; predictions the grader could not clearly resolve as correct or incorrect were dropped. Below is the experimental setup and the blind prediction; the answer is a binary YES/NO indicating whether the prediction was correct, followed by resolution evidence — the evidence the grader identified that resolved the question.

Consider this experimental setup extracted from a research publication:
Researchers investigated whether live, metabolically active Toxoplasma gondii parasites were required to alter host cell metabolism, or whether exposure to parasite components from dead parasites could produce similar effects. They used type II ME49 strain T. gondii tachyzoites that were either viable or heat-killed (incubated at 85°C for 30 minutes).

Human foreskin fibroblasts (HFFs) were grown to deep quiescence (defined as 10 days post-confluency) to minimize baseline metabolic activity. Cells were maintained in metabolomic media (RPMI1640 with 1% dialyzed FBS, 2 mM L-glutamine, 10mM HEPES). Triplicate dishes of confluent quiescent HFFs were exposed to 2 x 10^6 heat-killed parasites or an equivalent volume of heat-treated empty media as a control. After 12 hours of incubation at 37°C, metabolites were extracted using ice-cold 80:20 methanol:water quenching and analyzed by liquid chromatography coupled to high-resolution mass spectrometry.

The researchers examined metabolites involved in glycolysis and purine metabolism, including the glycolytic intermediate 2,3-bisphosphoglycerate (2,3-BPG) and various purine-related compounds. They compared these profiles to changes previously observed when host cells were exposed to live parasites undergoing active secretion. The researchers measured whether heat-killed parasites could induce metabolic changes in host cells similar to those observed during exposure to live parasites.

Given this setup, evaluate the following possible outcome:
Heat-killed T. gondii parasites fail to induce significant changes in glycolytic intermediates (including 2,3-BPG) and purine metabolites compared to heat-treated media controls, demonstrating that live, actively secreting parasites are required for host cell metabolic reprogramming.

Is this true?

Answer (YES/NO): YES